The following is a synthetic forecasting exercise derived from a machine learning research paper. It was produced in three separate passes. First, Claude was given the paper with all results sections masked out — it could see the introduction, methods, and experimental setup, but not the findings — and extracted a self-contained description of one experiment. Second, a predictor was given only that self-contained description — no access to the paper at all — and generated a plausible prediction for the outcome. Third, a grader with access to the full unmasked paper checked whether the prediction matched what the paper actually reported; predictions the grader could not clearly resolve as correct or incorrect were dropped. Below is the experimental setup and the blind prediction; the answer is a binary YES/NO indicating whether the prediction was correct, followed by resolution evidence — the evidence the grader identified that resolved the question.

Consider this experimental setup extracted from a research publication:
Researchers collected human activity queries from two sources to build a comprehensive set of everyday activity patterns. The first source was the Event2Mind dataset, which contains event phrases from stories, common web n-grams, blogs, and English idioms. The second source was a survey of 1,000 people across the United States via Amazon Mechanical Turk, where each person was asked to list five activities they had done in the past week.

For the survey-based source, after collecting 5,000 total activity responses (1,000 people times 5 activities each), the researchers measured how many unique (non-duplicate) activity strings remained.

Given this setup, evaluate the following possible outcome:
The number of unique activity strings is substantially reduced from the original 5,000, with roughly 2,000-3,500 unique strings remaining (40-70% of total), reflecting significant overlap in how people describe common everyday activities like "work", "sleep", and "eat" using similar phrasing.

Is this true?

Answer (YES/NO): NO